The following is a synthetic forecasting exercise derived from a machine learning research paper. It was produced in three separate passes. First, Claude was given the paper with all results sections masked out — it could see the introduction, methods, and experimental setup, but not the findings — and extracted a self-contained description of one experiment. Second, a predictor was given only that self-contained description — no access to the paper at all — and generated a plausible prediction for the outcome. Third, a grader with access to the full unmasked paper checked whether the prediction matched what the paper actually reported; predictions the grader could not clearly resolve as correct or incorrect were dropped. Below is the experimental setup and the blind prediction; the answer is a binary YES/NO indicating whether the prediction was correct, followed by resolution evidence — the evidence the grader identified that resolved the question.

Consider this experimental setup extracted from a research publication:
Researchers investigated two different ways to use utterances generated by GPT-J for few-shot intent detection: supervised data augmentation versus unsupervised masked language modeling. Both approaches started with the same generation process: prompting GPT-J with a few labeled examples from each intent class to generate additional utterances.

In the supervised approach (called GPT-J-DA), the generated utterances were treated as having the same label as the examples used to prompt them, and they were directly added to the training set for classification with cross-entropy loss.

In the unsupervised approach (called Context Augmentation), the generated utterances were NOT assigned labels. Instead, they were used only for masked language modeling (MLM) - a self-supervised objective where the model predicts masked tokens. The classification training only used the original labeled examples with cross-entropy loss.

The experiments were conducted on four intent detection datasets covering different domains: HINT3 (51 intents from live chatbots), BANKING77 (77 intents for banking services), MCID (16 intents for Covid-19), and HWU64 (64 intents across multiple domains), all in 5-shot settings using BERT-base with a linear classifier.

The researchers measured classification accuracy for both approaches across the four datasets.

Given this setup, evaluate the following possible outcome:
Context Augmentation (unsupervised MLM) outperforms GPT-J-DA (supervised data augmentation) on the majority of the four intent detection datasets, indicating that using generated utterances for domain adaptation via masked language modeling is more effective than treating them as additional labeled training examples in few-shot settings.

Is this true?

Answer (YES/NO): YES